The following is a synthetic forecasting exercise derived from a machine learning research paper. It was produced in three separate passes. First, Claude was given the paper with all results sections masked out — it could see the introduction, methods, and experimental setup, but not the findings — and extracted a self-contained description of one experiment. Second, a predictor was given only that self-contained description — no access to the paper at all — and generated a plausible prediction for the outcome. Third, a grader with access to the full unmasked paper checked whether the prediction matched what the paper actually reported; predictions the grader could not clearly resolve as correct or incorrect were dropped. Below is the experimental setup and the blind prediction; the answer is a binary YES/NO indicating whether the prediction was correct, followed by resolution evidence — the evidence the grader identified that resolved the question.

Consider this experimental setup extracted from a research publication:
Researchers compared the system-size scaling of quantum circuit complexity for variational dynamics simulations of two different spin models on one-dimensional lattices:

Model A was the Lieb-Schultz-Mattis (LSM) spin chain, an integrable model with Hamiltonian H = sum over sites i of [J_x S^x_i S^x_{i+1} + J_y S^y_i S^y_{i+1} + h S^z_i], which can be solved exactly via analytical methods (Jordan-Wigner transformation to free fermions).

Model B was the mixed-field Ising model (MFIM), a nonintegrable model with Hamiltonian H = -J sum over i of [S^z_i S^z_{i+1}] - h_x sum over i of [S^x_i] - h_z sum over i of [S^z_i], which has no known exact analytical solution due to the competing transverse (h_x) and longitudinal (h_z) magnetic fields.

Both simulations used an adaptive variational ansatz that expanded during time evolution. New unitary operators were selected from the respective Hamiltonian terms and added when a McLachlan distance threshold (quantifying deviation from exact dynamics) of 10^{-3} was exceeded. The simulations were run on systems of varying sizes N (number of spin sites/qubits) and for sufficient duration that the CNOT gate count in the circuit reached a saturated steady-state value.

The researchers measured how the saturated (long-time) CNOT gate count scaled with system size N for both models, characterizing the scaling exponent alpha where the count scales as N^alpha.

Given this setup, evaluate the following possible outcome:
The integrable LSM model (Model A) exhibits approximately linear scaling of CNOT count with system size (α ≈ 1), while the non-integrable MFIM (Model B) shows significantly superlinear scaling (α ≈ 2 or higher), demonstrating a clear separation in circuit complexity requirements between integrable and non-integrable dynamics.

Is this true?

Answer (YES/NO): NO